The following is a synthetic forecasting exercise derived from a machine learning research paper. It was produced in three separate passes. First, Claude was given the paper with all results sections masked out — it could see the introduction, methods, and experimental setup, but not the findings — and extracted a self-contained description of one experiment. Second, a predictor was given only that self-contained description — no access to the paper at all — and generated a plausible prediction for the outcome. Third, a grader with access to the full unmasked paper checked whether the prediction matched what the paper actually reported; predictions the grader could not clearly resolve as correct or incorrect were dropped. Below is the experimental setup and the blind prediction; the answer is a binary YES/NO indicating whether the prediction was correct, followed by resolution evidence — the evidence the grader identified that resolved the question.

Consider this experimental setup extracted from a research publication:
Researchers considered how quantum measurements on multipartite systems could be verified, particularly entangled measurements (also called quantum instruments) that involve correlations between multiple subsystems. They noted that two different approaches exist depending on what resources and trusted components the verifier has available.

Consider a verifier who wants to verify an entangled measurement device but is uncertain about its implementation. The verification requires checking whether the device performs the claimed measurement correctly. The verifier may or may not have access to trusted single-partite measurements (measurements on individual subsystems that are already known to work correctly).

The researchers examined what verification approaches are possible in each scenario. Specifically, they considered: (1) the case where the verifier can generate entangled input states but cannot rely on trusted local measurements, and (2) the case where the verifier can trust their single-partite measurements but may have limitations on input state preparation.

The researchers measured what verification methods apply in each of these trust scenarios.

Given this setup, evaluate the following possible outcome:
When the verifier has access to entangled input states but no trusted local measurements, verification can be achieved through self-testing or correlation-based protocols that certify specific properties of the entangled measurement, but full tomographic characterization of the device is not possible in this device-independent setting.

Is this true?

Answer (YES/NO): NO